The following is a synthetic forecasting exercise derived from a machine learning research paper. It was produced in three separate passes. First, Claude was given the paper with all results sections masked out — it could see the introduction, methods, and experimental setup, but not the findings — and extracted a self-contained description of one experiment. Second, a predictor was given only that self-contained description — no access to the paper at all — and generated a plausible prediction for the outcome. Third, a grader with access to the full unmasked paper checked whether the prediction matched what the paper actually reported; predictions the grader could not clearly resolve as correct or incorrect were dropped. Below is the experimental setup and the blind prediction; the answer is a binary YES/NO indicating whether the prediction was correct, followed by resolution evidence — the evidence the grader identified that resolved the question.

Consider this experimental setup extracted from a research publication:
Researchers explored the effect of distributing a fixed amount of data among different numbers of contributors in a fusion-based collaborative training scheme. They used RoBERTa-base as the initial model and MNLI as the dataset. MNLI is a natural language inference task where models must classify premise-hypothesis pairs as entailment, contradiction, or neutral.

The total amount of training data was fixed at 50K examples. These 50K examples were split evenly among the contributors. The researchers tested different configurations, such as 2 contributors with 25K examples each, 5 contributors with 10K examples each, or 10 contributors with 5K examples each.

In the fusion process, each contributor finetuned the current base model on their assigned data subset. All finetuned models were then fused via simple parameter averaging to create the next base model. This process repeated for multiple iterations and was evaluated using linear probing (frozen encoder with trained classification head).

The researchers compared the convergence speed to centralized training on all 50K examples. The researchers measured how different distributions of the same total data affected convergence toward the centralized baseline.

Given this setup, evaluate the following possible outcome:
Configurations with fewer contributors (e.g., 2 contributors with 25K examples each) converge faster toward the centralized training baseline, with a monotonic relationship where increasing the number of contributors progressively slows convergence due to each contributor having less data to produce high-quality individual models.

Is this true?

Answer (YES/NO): YES